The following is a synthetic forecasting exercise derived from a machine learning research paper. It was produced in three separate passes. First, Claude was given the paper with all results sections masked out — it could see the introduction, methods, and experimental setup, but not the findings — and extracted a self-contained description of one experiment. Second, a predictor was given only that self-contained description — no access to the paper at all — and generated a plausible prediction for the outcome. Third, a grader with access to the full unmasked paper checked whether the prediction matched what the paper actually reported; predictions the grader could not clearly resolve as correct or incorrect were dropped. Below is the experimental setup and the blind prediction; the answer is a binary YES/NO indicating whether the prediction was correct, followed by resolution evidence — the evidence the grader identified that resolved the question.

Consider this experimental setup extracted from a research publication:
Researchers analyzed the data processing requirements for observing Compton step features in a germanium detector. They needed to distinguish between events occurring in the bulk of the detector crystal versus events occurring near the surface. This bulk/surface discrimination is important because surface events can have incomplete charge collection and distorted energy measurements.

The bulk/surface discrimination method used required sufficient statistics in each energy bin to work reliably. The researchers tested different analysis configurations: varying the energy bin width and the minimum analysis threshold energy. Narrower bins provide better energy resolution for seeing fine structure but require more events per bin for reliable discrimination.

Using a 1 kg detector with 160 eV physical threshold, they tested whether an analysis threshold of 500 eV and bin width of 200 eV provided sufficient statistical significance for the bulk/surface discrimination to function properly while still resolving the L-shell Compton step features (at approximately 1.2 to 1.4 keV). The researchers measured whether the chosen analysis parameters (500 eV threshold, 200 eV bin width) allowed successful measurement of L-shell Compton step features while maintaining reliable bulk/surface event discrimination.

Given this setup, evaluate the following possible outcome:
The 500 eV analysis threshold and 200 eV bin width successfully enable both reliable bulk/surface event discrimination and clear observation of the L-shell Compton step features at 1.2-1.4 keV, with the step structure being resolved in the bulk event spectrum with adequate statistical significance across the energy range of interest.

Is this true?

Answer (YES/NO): YES